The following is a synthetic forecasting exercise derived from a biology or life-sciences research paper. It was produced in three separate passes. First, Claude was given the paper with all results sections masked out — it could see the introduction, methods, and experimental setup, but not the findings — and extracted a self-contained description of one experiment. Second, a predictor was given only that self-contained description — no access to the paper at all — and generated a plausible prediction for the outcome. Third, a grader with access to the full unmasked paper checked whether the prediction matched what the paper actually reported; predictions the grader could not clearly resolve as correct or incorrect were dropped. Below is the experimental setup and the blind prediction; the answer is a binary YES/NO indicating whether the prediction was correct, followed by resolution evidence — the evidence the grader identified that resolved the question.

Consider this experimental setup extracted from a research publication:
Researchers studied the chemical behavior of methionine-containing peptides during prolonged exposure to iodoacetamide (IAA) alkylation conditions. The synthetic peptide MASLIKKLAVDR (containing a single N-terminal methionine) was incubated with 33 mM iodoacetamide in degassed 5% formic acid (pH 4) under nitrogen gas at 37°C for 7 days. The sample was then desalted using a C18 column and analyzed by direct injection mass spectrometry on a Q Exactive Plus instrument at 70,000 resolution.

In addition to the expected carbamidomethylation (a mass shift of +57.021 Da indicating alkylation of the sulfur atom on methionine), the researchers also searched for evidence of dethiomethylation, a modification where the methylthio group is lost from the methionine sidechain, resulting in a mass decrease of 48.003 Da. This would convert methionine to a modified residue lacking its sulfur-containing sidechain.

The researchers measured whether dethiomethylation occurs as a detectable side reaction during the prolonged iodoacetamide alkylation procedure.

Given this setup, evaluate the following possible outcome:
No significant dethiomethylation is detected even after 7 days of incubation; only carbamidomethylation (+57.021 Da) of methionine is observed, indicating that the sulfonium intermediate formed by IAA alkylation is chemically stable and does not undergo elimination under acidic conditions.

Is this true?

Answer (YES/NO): NO